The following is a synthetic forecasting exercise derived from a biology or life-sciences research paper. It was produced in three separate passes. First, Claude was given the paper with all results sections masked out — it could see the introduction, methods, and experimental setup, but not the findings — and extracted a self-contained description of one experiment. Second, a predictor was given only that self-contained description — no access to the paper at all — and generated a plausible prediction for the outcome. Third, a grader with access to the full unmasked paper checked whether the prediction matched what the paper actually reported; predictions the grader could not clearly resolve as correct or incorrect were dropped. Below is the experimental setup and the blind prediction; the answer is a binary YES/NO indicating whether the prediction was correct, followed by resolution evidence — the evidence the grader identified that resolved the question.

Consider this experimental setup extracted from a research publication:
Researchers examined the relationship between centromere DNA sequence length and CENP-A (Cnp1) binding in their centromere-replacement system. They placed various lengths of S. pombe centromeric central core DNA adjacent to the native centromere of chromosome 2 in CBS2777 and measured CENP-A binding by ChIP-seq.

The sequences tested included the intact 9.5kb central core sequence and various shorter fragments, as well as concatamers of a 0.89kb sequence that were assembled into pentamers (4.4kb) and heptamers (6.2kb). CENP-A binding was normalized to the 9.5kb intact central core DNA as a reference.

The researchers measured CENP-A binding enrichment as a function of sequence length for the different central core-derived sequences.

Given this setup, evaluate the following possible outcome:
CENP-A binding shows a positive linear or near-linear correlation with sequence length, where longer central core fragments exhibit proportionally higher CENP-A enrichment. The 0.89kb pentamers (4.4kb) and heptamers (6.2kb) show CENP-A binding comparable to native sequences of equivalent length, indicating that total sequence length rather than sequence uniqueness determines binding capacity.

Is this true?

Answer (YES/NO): YES